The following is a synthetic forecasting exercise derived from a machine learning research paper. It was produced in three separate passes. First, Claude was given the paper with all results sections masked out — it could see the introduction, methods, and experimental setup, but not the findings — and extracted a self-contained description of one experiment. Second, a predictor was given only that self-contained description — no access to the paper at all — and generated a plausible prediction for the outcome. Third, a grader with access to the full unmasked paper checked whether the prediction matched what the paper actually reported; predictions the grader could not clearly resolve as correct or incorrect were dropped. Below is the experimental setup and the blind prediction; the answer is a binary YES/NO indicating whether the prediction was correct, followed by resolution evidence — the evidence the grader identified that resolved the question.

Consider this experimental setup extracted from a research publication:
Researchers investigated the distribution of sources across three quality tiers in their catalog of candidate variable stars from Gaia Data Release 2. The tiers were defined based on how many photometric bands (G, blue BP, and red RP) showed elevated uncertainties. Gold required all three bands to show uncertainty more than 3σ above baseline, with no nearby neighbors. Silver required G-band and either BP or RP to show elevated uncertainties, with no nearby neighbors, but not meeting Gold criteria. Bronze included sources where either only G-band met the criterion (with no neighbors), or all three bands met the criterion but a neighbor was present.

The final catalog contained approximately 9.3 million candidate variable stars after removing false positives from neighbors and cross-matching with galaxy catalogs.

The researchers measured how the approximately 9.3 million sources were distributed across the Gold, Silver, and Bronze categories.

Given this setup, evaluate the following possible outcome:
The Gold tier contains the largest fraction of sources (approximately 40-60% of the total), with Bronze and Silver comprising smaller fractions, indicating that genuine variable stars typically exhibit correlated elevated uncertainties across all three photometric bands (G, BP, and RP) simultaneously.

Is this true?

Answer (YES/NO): NO